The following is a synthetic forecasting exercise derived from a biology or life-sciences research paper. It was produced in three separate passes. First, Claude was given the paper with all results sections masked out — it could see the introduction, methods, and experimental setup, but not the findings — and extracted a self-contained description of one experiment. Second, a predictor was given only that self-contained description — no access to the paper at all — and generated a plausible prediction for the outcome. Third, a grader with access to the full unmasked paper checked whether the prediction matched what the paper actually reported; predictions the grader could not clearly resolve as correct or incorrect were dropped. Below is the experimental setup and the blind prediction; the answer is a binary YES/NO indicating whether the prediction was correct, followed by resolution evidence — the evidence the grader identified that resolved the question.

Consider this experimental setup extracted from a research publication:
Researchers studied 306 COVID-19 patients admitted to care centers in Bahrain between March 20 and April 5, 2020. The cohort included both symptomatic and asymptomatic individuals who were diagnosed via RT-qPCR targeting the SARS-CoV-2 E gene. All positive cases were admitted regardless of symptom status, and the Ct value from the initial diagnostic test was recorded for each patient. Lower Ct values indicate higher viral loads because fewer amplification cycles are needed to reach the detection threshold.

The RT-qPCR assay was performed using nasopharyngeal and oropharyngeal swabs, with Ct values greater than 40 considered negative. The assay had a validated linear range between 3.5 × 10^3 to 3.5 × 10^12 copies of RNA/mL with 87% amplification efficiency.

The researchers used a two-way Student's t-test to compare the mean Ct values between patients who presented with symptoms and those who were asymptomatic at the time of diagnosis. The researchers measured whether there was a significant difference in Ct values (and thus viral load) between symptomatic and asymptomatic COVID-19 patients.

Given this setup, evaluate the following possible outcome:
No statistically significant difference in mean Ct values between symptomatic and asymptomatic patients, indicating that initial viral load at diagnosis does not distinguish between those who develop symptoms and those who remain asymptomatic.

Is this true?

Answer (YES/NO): NO